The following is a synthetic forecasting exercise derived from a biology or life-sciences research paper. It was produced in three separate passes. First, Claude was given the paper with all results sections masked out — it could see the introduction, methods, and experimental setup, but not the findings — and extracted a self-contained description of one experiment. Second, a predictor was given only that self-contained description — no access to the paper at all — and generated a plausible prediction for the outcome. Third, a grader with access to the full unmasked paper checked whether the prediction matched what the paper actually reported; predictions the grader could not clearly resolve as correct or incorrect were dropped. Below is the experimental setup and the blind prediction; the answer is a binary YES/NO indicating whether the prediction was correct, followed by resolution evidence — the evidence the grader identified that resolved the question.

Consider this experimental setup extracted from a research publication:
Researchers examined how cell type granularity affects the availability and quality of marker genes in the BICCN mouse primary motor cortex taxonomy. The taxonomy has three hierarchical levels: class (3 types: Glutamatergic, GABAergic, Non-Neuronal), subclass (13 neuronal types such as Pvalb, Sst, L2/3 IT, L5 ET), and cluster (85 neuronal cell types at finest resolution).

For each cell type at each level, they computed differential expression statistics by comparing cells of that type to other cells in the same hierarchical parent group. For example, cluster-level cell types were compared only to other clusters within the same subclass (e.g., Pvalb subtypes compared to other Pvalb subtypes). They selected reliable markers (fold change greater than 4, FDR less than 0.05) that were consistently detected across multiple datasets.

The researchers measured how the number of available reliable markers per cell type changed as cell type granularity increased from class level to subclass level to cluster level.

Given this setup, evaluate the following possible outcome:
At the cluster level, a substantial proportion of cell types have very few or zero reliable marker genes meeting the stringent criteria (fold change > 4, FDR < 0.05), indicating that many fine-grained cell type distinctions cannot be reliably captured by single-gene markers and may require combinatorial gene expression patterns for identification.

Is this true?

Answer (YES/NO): NO